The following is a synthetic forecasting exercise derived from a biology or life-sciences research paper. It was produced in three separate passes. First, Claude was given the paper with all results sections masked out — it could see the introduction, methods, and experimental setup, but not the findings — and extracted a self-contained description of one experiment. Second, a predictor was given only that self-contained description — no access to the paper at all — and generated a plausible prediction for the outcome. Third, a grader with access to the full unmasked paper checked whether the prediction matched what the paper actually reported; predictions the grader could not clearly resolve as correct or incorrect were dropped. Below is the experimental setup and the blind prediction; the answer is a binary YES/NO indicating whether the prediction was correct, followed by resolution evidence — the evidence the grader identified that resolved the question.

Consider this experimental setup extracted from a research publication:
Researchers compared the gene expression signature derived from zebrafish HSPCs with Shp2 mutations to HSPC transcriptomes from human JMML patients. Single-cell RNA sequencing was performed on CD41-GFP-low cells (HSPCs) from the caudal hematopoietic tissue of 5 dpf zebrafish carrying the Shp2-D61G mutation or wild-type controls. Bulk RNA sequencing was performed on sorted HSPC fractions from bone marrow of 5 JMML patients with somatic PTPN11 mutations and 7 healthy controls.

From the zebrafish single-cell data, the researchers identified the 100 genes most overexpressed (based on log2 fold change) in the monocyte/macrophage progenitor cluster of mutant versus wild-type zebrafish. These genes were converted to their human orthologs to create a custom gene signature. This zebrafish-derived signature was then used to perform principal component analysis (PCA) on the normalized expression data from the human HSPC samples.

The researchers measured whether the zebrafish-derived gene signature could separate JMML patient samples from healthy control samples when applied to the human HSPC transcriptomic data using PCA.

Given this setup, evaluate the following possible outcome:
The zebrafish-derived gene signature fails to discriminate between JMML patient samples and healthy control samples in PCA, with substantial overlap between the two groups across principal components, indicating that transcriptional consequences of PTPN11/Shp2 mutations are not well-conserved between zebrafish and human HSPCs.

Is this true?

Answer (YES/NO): NO